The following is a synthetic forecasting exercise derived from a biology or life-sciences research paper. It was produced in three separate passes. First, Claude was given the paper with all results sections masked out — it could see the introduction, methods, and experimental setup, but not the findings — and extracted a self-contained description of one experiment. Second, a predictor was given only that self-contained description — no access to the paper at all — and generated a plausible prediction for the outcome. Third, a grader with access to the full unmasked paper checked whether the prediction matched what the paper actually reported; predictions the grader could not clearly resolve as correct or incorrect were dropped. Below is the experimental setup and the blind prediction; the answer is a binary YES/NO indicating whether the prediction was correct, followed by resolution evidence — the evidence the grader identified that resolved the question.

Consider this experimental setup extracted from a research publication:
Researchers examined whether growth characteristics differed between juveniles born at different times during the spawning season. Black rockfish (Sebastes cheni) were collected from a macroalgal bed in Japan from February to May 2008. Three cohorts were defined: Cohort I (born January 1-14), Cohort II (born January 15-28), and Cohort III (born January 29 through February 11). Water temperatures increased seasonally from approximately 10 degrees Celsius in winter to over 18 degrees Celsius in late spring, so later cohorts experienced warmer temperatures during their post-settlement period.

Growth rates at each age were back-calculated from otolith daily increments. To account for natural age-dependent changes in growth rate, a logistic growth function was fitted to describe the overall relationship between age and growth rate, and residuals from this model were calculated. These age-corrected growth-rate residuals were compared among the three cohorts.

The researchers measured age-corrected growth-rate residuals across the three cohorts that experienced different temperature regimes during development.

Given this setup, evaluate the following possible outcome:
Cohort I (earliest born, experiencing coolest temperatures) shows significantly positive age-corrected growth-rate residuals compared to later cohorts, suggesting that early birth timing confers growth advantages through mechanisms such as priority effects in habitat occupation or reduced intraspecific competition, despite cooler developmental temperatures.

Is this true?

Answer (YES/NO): NO